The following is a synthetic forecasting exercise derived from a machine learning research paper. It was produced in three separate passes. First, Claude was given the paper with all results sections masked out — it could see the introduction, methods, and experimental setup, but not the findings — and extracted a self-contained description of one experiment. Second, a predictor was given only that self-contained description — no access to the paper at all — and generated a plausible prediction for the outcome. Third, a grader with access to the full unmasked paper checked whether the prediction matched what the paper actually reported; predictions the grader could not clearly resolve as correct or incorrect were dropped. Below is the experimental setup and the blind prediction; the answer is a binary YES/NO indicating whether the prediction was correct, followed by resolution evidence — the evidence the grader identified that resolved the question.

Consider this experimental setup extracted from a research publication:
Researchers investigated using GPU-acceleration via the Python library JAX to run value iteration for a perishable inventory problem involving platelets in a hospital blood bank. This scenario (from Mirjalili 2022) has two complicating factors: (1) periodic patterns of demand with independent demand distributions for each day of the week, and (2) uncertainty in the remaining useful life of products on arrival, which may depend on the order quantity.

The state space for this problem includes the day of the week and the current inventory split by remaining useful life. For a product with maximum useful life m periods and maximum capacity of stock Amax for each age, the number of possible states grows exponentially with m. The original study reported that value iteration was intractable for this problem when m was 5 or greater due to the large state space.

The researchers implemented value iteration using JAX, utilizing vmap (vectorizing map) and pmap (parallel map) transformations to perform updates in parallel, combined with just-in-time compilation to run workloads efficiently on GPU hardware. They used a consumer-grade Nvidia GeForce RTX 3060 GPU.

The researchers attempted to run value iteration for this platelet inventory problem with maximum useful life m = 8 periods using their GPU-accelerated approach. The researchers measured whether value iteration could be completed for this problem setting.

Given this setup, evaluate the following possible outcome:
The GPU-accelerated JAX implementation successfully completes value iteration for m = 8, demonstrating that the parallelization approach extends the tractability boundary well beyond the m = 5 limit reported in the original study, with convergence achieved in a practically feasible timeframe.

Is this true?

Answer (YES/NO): NO